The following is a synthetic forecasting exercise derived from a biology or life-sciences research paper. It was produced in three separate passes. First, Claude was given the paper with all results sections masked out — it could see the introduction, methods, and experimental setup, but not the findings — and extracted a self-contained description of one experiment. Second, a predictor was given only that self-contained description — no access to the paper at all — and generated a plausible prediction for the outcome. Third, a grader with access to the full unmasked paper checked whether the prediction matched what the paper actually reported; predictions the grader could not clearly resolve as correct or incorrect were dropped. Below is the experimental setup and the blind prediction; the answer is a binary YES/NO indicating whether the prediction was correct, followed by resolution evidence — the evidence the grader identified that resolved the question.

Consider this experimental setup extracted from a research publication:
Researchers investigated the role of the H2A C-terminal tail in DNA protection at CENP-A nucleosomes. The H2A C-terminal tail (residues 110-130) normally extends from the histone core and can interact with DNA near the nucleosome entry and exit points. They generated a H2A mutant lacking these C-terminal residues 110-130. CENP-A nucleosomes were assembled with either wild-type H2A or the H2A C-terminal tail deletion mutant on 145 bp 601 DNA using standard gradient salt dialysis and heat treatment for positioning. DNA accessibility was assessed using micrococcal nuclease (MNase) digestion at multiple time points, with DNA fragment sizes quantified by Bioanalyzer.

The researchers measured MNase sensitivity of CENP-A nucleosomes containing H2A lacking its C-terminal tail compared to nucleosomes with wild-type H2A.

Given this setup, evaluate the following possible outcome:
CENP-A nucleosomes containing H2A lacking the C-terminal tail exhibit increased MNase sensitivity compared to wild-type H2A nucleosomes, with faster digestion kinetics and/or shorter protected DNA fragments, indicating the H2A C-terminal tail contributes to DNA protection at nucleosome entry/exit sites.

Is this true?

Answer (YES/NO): YES